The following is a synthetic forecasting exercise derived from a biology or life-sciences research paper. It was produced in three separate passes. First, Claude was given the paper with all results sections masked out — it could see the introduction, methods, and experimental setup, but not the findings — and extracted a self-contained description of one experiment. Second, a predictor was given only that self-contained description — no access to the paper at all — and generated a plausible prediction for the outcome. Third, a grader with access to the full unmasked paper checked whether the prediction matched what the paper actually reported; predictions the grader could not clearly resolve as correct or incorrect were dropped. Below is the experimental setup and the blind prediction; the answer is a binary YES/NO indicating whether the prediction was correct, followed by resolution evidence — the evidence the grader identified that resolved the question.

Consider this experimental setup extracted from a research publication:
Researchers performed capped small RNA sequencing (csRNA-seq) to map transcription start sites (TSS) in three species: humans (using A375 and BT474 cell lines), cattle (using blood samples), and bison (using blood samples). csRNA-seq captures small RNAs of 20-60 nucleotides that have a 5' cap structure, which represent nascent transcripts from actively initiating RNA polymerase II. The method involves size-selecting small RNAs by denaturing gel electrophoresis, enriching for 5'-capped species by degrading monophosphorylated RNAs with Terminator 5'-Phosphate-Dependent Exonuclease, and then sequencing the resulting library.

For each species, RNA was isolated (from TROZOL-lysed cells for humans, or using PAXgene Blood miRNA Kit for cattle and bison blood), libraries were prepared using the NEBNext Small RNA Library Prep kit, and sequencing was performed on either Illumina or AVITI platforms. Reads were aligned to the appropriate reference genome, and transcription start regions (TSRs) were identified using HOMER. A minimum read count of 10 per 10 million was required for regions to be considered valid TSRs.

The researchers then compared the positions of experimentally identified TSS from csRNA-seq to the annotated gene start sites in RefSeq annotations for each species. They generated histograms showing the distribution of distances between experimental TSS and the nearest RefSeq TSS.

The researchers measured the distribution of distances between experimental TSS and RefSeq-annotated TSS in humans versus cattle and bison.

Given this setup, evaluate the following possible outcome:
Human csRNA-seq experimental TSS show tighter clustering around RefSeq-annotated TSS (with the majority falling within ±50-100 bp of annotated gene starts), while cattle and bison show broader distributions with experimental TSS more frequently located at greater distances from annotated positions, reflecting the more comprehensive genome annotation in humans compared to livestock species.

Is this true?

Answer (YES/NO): YES